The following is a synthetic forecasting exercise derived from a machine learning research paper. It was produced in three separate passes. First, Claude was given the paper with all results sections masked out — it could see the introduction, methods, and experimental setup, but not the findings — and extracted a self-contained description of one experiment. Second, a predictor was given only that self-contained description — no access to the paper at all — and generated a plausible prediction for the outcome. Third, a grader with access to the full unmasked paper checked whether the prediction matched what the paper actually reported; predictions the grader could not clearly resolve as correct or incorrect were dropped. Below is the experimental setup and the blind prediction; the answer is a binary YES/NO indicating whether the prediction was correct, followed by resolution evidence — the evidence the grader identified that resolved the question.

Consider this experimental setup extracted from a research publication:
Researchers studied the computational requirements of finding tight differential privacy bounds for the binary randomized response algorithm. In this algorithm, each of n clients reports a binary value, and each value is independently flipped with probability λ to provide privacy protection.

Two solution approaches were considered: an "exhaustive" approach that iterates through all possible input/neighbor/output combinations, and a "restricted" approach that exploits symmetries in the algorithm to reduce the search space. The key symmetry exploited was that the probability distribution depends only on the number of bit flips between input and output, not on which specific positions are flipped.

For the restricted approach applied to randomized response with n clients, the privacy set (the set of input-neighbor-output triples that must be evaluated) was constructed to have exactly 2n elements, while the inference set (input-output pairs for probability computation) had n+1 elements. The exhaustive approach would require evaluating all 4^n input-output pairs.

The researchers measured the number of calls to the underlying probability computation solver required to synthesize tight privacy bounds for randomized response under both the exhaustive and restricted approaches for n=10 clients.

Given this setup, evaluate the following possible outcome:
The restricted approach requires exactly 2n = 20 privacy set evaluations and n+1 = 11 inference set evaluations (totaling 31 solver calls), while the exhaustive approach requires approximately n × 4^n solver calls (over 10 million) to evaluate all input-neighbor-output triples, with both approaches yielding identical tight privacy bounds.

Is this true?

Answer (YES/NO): NO